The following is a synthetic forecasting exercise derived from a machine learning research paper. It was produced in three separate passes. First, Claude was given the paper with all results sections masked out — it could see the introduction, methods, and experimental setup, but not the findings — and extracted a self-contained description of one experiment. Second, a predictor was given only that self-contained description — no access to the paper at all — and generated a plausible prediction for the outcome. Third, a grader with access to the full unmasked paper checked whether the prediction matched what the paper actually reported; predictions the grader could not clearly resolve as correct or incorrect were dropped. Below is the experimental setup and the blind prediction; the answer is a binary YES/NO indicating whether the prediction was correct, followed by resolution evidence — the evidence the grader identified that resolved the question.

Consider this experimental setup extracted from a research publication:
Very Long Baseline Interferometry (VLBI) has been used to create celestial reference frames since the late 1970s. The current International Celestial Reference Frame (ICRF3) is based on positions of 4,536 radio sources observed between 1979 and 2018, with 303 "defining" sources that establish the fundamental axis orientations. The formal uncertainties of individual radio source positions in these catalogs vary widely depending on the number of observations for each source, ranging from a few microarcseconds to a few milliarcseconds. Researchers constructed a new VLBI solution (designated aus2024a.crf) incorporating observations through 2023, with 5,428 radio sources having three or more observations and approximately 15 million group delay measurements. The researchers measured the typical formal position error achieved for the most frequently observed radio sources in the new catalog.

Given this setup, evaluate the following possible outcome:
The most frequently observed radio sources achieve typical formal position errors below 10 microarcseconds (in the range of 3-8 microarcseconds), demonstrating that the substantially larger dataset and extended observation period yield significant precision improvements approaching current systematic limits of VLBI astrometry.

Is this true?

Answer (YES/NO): NO